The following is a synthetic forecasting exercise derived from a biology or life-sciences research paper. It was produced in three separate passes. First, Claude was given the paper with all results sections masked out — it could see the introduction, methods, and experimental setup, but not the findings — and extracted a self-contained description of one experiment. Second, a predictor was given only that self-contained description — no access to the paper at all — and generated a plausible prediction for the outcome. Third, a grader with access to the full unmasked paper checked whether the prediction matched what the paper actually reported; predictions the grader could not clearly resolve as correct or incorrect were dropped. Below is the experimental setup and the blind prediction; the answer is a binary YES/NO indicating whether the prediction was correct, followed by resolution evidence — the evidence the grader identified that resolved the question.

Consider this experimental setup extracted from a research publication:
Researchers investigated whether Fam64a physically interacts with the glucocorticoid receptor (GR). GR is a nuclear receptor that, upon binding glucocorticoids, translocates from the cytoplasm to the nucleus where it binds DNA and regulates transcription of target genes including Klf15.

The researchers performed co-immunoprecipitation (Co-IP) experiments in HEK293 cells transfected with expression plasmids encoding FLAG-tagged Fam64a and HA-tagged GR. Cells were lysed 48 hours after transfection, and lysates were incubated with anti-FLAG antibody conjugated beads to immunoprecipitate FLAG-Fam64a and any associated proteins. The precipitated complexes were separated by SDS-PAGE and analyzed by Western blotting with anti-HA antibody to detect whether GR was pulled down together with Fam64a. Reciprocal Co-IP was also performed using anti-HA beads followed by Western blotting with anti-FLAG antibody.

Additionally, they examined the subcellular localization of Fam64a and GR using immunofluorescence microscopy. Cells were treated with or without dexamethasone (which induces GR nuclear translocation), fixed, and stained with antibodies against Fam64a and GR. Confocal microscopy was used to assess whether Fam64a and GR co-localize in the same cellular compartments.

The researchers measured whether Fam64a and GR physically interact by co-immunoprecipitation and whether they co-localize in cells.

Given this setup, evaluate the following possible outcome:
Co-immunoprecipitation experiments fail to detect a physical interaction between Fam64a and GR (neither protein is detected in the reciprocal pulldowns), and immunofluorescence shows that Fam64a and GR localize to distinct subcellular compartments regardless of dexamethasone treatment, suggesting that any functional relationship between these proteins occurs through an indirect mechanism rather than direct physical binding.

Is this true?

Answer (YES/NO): NO